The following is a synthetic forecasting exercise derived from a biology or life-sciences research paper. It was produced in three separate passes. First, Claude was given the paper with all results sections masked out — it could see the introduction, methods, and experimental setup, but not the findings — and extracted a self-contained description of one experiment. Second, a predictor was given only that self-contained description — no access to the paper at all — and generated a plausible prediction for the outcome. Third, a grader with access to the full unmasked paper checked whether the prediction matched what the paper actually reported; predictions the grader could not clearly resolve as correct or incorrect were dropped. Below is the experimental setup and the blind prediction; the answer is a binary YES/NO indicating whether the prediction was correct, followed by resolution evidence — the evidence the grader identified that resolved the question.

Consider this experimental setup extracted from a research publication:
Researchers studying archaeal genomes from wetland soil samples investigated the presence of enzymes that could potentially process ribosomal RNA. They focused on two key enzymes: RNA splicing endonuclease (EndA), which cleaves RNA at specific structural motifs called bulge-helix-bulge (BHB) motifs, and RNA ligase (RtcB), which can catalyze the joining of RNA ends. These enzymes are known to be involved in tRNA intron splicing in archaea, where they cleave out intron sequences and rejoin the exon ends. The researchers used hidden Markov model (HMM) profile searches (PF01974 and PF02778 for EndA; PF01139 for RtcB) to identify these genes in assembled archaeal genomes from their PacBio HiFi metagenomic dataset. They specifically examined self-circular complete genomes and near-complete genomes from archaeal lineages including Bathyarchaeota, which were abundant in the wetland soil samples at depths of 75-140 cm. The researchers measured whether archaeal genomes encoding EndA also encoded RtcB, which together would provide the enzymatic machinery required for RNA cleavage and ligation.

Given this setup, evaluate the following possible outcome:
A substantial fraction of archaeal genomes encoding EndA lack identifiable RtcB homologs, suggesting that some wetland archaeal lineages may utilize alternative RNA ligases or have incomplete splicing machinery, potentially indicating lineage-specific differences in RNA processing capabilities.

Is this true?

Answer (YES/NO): NO